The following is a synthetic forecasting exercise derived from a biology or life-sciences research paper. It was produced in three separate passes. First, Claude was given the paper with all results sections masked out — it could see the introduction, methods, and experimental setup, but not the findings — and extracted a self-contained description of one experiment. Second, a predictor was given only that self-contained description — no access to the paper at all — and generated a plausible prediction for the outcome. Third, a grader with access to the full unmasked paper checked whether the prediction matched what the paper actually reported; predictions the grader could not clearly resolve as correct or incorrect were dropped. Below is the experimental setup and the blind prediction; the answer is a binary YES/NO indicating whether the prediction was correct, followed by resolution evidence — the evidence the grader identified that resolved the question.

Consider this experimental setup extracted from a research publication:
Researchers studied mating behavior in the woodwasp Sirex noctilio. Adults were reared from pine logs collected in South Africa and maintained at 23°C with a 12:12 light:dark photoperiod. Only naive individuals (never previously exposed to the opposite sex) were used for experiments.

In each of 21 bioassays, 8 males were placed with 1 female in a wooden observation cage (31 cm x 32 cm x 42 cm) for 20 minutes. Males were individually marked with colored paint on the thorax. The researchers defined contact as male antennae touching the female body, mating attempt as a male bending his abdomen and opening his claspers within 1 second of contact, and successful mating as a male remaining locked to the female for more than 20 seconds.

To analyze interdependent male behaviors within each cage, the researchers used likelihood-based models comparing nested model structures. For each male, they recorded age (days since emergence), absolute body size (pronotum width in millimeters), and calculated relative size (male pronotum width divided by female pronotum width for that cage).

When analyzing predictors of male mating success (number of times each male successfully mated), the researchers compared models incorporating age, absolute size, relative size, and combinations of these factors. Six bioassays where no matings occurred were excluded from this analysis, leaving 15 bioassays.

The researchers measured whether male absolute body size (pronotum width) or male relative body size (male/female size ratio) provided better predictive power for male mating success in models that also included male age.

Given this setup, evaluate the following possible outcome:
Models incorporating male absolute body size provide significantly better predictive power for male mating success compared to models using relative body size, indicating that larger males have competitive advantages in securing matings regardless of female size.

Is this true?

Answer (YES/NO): NO